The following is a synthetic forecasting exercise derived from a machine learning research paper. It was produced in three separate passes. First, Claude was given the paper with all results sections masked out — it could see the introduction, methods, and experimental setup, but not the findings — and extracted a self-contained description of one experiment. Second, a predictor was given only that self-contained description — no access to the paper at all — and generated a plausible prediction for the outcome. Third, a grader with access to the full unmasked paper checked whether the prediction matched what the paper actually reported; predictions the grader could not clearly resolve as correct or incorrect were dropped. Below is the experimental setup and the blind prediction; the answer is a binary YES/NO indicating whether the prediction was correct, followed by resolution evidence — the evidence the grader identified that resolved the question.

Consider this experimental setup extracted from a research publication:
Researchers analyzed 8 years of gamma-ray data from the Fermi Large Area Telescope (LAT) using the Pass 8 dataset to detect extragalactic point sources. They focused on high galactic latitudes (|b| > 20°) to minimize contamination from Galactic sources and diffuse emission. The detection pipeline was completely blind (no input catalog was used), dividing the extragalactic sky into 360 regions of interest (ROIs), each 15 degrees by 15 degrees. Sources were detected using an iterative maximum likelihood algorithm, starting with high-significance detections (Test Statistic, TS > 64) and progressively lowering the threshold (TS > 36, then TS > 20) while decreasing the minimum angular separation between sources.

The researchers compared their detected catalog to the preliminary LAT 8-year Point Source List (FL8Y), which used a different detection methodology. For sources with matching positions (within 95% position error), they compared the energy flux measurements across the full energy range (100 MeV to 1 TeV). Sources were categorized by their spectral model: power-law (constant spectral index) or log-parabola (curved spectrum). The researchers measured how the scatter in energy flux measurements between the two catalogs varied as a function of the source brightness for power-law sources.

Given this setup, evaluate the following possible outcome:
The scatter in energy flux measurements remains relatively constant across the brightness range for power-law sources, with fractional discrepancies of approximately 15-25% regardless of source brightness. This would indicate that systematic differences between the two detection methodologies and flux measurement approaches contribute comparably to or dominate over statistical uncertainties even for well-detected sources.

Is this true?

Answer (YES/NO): NO